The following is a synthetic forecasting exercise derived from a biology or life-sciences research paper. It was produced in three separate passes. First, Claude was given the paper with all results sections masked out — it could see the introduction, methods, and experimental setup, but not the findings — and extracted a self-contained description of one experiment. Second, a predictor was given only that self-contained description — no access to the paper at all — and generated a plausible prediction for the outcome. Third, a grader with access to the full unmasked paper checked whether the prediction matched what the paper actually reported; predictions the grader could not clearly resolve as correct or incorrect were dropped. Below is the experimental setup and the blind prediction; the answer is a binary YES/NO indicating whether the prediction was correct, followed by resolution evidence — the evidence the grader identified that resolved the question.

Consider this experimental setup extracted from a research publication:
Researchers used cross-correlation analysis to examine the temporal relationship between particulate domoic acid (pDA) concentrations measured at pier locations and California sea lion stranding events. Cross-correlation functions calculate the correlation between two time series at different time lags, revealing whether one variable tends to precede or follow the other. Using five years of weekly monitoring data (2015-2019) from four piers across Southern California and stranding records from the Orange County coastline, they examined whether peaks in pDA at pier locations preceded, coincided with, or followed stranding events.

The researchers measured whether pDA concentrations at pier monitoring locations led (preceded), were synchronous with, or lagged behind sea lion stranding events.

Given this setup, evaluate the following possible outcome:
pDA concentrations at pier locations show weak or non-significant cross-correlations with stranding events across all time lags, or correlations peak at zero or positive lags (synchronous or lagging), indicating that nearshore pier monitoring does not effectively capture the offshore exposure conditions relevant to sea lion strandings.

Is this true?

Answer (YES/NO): NO